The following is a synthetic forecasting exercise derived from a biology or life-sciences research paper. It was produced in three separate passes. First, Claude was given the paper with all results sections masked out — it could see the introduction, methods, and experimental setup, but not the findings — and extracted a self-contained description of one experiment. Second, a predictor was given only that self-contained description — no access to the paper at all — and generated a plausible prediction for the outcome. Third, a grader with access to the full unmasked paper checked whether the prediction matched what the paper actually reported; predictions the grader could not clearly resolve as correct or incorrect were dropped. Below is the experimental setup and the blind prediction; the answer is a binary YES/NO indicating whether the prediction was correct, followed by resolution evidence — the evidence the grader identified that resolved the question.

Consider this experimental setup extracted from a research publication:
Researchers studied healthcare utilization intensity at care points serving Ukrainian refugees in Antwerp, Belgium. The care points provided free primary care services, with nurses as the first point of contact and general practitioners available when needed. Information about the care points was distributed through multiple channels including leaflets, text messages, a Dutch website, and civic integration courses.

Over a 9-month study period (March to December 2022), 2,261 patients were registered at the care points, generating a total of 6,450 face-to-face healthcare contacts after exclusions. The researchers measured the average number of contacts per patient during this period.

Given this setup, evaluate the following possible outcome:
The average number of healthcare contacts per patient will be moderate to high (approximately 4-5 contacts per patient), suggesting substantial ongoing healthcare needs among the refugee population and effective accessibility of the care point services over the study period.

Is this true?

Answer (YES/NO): NO